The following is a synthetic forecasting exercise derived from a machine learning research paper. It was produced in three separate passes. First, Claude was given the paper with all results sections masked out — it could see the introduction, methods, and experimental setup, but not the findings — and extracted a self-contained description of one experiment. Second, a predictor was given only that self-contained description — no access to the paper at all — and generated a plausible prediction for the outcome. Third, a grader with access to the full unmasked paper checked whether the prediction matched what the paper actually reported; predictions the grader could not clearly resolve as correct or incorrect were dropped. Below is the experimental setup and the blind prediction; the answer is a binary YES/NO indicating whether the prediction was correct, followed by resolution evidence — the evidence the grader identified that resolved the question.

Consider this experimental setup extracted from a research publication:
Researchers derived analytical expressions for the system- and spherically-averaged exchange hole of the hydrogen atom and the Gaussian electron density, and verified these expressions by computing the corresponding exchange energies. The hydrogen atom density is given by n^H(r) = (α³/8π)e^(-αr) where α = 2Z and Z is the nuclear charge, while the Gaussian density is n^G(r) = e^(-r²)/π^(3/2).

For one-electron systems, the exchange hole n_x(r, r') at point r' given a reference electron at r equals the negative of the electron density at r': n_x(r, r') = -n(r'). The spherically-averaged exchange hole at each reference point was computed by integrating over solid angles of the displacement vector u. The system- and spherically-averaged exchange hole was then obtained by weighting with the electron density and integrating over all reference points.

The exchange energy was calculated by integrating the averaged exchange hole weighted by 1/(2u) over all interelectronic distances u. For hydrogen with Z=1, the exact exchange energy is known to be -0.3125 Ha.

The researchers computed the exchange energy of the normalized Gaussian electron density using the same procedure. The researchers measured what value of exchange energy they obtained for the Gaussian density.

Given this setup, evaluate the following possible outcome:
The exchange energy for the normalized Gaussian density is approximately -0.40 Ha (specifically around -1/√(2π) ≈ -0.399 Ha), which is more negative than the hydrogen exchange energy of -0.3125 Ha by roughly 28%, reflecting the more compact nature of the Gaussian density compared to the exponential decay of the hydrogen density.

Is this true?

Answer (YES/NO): YES